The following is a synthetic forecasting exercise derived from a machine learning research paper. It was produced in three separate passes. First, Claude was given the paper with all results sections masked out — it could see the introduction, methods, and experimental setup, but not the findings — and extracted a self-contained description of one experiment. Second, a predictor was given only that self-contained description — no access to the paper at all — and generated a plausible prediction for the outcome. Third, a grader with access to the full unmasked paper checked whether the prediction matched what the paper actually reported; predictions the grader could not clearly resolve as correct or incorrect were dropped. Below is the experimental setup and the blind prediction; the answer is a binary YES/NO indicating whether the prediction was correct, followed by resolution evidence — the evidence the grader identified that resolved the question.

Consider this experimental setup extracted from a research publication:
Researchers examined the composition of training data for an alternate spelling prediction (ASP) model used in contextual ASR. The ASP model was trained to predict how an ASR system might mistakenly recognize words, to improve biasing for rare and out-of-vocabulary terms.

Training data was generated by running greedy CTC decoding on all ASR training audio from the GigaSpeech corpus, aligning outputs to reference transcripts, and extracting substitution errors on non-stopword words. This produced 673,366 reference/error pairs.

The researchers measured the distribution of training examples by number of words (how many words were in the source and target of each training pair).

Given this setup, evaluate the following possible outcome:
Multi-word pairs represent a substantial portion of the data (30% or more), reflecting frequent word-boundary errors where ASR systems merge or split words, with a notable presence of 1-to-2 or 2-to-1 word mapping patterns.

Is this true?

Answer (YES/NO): NO